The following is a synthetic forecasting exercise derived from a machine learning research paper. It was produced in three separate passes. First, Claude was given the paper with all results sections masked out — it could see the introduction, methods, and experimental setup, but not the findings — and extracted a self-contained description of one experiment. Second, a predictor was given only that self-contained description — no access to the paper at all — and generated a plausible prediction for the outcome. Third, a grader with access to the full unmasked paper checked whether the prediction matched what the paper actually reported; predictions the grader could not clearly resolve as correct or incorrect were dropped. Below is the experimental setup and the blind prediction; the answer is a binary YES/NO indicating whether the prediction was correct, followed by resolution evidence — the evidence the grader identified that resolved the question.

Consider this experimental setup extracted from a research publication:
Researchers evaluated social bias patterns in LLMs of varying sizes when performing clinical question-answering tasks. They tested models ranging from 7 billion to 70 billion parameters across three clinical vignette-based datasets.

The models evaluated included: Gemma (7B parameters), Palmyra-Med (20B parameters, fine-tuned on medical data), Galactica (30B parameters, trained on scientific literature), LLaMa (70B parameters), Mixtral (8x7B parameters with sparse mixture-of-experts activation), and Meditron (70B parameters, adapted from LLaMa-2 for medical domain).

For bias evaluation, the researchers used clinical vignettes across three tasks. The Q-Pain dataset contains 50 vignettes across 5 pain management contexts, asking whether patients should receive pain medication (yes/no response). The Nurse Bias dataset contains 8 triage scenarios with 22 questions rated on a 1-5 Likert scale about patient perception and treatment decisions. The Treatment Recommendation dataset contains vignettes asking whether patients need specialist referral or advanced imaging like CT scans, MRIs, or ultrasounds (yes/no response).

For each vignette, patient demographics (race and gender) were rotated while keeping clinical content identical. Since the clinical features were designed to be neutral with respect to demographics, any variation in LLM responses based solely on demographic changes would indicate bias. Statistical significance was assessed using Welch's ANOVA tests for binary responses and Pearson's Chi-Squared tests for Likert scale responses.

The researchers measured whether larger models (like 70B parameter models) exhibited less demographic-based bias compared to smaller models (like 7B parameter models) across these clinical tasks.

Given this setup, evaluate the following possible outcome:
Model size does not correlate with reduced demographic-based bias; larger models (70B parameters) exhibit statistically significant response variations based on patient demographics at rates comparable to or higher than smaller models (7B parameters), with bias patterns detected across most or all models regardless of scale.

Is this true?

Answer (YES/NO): NO